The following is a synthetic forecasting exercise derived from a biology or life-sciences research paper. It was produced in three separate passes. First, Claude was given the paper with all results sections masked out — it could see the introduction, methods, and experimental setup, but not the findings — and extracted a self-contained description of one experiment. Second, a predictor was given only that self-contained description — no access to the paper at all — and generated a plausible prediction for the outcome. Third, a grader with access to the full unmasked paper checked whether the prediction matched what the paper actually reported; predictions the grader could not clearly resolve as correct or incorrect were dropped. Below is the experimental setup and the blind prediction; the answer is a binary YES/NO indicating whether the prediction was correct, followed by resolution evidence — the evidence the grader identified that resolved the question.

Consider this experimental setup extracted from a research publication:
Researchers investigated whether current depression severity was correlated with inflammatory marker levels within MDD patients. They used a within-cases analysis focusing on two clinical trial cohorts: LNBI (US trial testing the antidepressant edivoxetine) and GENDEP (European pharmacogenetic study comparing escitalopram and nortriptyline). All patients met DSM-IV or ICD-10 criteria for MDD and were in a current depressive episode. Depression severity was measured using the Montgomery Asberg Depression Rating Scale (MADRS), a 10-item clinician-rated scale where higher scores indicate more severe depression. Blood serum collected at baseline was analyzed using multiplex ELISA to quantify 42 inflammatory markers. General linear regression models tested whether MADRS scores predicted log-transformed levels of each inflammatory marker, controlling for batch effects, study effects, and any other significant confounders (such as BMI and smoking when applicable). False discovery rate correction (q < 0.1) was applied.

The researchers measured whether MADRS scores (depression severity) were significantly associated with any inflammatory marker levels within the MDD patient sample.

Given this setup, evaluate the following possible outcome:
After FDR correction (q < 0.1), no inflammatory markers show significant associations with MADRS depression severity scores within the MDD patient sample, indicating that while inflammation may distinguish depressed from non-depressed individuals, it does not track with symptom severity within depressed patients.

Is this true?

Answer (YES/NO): YES